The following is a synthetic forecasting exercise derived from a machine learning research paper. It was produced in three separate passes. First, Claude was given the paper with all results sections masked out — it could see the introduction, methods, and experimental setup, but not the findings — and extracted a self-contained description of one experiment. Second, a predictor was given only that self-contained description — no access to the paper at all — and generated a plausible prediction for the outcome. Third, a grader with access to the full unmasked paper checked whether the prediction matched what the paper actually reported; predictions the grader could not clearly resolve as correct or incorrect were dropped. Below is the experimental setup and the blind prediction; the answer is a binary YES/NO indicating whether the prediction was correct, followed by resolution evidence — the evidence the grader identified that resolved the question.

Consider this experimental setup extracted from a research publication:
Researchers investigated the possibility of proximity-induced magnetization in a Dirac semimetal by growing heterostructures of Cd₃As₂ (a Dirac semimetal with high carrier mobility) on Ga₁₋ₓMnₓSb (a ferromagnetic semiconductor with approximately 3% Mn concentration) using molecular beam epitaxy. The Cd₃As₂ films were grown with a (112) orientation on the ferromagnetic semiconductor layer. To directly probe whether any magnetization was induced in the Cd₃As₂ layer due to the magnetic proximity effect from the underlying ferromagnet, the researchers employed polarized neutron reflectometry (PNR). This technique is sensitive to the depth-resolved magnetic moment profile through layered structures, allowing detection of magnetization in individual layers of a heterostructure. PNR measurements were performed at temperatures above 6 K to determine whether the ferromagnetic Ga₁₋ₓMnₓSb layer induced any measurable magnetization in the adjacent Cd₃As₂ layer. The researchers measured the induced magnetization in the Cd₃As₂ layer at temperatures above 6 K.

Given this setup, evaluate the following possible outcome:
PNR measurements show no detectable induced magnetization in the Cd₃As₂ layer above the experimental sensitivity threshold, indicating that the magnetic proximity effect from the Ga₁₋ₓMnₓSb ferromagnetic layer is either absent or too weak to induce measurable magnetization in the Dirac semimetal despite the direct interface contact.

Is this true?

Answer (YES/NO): YES